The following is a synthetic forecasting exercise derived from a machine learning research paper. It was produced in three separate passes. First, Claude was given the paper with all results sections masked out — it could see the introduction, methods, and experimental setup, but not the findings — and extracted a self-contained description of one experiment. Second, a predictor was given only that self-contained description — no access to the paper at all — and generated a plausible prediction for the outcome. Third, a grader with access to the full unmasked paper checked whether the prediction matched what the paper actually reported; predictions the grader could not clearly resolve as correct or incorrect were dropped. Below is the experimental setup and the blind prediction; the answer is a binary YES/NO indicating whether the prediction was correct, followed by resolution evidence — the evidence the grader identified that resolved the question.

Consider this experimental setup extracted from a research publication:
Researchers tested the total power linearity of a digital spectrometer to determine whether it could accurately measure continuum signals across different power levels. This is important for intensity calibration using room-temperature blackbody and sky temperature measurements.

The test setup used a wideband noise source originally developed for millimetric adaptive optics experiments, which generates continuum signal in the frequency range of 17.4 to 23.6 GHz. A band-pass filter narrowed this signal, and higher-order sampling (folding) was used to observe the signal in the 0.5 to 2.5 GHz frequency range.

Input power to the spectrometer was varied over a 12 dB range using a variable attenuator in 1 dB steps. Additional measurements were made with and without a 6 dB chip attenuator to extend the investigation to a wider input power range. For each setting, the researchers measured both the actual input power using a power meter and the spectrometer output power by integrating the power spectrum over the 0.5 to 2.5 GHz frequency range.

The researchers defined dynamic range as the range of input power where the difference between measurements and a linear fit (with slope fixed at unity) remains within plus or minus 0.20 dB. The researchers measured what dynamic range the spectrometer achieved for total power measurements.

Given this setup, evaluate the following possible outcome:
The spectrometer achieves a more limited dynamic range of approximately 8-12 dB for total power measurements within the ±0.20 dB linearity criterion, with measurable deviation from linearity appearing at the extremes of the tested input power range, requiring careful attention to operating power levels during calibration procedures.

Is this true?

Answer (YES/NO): NO